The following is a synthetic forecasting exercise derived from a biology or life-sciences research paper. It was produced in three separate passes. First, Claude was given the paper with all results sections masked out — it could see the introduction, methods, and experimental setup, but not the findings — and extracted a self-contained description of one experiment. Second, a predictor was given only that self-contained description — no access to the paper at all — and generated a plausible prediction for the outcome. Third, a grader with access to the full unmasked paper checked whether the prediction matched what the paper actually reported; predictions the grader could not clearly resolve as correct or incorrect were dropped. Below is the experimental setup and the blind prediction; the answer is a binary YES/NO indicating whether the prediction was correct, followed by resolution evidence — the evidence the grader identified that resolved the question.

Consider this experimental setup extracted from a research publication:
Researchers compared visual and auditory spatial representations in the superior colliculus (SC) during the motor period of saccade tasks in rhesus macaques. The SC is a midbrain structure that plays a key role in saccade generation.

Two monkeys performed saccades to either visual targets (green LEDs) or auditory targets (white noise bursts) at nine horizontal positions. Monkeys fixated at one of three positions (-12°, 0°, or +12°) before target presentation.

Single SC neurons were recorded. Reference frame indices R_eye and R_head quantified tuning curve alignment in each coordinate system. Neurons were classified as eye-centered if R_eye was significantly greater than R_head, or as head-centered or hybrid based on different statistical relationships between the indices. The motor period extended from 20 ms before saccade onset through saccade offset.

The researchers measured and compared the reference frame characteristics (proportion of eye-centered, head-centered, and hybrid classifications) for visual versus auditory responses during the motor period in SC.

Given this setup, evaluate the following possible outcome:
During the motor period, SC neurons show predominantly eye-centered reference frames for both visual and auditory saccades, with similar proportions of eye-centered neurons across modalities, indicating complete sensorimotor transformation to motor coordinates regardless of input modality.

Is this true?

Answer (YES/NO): NO